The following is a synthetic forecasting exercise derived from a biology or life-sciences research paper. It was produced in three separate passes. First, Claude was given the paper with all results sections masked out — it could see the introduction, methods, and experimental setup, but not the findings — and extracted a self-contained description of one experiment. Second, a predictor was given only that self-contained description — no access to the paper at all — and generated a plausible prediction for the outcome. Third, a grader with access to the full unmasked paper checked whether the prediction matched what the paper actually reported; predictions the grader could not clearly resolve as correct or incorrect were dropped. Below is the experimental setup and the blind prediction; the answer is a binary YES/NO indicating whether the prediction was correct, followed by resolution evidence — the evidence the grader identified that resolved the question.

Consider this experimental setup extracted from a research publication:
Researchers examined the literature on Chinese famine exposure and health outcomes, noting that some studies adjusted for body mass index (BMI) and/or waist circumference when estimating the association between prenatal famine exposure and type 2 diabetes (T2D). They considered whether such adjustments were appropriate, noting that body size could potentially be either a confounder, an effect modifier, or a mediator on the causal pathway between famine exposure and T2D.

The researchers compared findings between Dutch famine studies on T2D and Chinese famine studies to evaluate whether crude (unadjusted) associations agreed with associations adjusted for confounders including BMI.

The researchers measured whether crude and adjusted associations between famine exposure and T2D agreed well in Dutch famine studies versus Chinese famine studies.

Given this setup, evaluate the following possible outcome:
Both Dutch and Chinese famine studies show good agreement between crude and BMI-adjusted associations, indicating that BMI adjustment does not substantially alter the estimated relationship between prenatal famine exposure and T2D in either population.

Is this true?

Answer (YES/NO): NO